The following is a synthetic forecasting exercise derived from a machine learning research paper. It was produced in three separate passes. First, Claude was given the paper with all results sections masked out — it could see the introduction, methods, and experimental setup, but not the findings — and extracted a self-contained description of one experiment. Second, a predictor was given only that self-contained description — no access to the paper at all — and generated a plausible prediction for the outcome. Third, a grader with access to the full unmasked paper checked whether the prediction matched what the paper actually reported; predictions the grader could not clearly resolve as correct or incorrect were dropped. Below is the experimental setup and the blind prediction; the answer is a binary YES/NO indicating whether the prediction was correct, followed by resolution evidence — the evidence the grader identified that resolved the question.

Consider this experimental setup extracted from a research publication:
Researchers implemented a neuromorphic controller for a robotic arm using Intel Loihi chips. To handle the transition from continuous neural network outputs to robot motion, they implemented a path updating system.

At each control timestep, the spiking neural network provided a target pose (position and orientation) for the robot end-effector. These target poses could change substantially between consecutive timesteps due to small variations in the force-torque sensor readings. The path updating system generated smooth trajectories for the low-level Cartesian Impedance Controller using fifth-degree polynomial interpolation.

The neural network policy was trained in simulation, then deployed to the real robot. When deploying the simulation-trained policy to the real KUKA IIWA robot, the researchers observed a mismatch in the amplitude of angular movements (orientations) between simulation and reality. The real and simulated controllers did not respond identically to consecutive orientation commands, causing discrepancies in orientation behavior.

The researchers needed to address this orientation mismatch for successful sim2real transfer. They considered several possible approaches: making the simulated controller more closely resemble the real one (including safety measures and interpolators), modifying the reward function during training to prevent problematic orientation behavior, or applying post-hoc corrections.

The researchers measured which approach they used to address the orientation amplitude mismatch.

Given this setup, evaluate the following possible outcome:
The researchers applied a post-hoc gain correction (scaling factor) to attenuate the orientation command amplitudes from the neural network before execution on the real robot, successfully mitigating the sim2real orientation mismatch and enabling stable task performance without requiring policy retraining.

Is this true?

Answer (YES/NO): YES